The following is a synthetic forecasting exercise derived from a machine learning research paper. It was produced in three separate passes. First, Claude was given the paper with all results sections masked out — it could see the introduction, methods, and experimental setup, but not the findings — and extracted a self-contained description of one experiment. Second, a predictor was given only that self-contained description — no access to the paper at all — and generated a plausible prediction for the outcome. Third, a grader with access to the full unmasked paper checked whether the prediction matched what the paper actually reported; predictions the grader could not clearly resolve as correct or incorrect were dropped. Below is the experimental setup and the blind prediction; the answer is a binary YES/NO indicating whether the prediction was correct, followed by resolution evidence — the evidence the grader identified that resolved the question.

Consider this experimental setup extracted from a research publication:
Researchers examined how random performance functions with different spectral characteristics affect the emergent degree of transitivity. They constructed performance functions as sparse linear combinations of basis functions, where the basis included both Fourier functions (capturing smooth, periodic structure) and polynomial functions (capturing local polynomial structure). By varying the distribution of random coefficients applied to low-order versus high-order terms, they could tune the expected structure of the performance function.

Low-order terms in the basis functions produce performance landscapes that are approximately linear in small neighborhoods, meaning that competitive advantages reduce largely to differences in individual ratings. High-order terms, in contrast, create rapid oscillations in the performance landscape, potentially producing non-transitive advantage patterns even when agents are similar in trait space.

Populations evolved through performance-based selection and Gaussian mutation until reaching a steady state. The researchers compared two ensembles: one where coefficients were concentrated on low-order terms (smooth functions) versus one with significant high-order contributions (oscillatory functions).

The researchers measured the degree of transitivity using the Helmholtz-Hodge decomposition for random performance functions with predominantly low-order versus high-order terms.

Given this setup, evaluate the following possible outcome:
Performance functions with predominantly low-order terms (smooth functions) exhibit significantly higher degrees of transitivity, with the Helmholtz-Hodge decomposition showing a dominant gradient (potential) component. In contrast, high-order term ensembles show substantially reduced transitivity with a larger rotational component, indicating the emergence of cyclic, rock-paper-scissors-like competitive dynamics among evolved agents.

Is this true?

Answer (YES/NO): NO